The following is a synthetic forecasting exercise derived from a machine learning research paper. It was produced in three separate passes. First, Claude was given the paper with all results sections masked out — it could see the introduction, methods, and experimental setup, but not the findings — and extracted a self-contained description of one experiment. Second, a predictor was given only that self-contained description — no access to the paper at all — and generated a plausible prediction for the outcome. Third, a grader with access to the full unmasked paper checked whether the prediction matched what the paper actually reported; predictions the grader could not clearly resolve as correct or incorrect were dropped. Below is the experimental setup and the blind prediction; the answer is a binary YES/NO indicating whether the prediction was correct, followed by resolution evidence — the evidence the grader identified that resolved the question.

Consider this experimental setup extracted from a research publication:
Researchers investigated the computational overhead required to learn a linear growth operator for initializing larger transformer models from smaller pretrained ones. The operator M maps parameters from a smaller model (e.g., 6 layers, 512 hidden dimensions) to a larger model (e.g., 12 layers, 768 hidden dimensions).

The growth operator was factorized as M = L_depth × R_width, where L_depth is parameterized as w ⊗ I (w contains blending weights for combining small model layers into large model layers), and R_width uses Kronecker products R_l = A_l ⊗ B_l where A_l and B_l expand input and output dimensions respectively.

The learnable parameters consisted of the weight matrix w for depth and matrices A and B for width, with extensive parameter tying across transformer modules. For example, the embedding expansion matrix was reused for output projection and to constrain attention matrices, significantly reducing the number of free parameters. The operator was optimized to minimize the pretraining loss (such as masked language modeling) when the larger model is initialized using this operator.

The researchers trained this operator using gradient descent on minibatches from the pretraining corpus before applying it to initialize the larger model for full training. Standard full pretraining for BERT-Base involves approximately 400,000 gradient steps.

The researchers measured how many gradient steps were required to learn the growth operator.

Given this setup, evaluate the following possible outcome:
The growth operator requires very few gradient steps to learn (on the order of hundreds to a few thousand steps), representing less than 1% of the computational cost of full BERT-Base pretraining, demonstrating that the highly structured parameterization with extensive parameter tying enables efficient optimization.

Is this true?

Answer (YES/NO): YES